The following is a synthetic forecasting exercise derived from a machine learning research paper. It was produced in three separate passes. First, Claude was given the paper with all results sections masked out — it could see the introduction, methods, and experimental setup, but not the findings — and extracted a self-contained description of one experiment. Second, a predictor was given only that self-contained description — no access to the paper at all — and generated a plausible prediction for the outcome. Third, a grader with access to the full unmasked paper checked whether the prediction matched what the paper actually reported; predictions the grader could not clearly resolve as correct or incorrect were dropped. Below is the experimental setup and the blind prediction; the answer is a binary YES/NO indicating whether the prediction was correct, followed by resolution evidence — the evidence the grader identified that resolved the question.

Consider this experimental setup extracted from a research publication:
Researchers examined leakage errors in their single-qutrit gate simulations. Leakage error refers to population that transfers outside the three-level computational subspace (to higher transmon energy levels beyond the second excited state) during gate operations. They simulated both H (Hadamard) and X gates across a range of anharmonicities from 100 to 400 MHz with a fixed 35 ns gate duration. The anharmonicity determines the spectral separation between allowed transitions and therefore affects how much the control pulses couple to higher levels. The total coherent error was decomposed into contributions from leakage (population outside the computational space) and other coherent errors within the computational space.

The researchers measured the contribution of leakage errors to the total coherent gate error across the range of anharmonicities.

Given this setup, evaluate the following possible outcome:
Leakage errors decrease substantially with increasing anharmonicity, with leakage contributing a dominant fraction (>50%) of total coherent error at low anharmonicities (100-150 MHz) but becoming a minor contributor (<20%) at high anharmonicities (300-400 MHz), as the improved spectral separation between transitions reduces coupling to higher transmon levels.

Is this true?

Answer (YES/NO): NO